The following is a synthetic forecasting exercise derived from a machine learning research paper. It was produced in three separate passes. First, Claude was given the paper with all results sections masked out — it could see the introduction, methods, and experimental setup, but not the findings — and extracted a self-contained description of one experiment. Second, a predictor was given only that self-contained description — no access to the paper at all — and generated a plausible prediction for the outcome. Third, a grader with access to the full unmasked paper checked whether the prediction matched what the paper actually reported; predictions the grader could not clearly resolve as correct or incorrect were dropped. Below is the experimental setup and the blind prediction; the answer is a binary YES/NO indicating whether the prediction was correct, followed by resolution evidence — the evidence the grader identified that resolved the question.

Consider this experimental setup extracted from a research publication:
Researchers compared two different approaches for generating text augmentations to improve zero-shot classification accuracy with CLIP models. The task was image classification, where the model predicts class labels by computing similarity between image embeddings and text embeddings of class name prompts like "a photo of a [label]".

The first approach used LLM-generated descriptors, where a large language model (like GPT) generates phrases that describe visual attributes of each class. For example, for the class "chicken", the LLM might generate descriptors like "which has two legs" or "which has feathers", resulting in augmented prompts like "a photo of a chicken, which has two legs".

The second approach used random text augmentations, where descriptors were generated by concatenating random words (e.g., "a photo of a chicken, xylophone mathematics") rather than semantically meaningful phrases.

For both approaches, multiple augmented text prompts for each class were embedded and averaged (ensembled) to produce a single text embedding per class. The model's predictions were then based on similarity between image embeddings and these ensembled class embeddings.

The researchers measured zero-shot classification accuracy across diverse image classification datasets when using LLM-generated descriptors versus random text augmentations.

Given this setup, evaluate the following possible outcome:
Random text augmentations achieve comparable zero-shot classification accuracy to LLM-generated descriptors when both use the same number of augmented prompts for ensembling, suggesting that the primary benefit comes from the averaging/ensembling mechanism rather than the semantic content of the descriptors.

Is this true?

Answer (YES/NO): YES